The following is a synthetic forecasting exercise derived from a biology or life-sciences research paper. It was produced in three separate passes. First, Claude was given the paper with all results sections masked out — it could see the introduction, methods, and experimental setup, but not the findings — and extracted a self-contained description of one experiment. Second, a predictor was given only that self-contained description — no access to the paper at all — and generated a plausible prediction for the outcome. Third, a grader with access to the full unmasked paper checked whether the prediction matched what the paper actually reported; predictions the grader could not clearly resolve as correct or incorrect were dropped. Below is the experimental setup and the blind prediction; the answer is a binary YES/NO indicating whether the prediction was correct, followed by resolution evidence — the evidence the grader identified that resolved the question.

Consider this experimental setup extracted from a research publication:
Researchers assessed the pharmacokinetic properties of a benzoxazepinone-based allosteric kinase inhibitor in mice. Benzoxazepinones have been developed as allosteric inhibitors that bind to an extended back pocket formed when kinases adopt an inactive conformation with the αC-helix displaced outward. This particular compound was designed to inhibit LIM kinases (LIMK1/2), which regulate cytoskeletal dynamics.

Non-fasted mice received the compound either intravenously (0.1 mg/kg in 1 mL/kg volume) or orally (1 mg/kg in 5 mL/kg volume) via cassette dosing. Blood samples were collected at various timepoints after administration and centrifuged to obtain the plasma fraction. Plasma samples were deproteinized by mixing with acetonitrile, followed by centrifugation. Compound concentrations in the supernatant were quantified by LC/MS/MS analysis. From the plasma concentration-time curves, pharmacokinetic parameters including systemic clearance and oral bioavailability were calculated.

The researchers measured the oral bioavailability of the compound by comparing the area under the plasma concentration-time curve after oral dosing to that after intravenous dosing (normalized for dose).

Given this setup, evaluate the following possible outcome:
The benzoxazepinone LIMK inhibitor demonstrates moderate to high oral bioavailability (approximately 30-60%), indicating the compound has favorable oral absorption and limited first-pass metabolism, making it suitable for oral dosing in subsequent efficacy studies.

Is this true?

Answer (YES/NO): NO